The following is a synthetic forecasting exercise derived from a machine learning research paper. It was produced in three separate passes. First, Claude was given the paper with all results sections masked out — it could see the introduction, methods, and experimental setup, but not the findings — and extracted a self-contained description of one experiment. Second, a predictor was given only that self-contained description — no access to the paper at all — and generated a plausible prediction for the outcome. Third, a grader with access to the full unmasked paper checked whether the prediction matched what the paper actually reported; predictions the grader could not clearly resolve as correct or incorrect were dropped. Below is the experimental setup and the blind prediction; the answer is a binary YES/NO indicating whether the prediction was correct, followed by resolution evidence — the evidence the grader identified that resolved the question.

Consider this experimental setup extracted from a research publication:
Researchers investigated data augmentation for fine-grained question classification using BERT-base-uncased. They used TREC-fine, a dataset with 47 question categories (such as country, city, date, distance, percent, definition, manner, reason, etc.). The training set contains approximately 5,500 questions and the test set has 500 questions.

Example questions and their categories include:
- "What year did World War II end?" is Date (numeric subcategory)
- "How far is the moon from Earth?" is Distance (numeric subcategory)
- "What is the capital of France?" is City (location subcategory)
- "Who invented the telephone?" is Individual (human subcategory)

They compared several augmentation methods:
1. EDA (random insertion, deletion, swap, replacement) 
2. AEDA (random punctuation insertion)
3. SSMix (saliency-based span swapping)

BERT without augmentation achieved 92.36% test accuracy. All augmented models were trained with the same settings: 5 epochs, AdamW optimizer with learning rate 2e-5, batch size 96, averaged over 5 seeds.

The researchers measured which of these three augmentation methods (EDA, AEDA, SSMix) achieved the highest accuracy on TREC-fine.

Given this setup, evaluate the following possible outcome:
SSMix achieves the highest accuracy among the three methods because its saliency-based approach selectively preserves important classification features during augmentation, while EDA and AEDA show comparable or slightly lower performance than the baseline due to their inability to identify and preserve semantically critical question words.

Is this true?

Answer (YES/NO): YES